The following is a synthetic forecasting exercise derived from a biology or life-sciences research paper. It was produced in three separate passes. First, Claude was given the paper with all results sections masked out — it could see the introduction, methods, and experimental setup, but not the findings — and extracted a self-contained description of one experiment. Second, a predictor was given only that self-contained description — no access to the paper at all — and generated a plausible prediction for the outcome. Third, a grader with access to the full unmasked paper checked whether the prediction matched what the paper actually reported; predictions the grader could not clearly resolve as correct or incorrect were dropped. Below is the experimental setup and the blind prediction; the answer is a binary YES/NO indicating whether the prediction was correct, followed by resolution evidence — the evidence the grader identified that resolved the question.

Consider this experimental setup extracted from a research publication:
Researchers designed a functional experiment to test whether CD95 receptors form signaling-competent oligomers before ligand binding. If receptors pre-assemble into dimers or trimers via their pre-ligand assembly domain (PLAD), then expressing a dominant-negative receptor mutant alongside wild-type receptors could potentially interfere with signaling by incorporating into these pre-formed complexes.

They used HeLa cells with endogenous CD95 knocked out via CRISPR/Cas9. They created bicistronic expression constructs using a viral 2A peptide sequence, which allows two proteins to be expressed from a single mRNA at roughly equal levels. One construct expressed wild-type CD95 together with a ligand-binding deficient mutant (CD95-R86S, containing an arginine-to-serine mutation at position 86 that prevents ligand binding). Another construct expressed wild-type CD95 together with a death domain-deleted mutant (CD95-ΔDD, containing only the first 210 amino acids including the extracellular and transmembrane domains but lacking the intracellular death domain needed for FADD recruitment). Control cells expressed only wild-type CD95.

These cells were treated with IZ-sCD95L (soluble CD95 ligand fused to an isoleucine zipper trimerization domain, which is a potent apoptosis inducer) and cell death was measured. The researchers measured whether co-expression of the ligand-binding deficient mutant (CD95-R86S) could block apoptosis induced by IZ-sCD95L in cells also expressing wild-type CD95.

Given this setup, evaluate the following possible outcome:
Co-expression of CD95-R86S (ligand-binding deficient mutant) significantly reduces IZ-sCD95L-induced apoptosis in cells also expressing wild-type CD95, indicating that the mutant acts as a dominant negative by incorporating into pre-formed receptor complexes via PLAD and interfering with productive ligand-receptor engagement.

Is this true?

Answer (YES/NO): NO